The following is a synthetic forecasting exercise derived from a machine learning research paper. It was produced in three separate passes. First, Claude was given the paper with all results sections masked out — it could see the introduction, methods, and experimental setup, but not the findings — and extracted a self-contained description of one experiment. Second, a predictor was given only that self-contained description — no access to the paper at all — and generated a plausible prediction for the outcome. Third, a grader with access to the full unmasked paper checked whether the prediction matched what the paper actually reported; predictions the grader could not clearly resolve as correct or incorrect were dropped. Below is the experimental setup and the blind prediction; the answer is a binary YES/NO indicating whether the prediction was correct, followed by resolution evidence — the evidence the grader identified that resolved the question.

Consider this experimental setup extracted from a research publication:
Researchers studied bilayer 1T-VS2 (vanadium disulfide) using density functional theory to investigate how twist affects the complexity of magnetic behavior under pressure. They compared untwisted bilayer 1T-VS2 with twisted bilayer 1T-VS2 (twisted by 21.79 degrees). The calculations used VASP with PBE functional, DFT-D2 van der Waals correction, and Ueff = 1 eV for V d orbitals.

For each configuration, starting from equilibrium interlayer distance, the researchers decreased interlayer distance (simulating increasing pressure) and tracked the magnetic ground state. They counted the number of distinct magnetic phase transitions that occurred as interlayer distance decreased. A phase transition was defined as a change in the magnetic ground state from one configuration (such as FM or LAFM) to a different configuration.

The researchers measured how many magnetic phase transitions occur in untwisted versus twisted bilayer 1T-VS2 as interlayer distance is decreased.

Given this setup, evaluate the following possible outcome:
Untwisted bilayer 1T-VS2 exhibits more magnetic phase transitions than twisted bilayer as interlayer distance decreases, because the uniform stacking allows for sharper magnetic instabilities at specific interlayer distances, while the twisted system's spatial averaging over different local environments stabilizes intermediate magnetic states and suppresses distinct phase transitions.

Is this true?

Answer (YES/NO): NO